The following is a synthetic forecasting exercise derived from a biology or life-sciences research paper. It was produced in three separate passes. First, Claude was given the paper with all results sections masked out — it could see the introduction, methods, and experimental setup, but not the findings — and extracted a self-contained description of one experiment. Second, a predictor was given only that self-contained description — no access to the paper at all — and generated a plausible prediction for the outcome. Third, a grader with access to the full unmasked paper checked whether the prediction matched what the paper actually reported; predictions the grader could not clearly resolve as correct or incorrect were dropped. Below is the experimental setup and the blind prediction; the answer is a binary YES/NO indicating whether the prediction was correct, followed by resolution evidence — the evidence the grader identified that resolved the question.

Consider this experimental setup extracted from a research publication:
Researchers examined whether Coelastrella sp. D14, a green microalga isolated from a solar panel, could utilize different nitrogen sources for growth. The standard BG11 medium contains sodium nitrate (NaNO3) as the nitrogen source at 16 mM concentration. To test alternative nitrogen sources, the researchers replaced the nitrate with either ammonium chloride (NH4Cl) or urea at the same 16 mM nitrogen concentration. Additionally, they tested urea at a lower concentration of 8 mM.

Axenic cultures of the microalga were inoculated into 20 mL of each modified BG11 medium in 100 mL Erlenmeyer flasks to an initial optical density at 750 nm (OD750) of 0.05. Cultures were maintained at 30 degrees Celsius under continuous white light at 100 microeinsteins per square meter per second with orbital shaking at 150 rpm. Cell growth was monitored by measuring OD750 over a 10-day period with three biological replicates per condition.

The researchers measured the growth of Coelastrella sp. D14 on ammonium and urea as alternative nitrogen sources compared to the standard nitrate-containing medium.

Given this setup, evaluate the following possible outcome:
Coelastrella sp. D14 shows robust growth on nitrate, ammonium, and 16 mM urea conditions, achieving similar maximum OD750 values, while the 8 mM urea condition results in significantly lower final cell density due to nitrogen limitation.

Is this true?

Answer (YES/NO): NO